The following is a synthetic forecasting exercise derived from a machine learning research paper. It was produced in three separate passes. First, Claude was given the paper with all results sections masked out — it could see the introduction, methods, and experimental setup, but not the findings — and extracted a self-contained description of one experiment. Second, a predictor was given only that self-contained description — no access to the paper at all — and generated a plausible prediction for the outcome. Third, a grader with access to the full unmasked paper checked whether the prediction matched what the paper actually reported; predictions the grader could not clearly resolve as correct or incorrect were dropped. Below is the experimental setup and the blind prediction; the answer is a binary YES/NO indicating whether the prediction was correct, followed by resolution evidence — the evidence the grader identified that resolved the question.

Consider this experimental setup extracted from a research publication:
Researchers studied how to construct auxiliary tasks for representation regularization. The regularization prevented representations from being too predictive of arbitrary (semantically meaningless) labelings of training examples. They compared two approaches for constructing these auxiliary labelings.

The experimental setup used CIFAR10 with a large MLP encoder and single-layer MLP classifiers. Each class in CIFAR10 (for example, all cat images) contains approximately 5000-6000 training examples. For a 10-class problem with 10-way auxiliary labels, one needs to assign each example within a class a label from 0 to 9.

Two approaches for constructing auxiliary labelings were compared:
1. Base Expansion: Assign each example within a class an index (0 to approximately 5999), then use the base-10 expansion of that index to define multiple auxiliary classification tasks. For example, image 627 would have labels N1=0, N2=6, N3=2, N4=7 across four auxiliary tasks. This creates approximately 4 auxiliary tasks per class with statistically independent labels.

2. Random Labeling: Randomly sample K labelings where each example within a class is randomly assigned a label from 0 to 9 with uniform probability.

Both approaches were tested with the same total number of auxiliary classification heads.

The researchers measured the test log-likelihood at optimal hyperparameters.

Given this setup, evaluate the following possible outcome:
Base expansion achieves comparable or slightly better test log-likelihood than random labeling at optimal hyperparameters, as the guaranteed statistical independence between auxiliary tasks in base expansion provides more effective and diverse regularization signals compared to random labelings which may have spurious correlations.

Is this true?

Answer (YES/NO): YES